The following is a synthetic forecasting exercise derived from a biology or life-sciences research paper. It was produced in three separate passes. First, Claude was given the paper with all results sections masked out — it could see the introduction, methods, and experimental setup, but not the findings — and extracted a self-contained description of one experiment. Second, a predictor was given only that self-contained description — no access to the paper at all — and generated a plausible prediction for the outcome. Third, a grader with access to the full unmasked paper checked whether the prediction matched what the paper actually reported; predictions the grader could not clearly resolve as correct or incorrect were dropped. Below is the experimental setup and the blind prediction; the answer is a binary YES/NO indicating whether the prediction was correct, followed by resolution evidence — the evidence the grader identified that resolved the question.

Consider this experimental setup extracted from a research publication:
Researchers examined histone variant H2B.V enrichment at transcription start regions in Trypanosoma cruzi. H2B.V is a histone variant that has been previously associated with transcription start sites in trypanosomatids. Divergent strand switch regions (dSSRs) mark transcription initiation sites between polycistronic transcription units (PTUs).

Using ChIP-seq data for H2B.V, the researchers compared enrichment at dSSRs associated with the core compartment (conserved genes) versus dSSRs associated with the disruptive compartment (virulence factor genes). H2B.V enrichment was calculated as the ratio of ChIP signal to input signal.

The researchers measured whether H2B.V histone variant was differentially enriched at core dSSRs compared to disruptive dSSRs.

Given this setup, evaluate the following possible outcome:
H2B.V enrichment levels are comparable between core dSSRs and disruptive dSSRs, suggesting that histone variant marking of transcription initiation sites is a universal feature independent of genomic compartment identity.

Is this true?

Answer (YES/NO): YES